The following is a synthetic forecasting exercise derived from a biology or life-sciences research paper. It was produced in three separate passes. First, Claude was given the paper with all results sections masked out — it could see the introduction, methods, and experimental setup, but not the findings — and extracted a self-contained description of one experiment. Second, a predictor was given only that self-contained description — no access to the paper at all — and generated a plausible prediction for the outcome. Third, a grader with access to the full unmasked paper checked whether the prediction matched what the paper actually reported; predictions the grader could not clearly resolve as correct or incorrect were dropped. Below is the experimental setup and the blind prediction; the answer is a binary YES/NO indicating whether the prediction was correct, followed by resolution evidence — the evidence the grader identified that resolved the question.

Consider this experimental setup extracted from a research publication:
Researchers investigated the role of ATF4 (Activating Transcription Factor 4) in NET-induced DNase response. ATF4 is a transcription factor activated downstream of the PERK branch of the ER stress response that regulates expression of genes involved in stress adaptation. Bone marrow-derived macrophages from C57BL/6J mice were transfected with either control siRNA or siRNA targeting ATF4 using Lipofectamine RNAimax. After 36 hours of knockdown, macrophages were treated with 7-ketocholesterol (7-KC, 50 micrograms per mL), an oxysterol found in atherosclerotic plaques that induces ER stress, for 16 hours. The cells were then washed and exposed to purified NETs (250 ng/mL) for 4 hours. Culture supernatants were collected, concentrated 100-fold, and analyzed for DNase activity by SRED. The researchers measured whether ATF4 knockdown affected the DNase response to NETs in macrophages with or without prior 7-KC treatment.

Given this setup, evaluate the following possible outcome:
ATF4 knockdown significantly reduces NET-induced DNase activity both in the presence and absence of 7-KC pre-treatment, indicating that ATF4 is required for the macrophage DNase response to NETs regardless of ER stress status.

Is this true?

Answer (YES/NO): NO